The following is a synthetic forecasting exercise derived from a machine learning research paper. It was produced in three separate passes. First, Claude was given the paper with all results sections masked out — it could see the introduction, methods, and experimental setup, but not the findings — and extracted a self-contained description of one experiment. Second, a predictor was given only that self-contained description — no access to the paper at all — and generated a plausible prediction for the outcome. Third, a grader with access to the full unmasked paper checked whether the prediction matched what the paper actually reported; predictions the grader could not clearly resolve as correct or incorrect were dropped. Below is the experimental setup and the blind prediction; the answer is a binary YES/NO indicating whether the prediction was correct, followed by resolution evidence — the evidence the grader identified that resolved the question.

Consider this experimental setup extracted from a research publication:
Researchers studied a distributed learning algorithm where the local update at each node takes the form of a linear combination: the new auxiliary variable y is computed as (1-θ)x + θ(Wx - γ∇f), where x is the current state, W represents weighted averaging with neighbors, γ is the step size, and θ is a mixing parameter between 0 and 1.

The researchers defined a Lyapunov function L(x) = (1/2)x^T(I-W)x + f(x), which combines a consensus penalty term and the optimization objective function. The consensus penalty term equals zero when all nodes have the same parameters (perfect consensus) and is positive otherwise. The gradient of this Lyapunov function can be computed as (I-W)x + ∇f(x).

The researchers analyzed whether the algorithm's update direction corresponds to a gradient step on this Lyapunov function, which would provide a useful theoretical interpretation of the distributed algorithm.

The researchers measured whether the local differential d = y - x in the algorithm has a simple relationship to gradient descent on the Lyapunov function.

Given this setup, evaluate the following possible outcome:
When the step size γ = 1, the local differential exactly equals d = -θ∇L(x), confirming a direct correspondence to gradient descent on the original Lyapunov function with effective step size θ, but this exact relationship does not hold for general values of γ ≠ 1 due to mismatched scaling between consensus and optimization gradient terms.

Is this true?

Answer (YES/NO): NO